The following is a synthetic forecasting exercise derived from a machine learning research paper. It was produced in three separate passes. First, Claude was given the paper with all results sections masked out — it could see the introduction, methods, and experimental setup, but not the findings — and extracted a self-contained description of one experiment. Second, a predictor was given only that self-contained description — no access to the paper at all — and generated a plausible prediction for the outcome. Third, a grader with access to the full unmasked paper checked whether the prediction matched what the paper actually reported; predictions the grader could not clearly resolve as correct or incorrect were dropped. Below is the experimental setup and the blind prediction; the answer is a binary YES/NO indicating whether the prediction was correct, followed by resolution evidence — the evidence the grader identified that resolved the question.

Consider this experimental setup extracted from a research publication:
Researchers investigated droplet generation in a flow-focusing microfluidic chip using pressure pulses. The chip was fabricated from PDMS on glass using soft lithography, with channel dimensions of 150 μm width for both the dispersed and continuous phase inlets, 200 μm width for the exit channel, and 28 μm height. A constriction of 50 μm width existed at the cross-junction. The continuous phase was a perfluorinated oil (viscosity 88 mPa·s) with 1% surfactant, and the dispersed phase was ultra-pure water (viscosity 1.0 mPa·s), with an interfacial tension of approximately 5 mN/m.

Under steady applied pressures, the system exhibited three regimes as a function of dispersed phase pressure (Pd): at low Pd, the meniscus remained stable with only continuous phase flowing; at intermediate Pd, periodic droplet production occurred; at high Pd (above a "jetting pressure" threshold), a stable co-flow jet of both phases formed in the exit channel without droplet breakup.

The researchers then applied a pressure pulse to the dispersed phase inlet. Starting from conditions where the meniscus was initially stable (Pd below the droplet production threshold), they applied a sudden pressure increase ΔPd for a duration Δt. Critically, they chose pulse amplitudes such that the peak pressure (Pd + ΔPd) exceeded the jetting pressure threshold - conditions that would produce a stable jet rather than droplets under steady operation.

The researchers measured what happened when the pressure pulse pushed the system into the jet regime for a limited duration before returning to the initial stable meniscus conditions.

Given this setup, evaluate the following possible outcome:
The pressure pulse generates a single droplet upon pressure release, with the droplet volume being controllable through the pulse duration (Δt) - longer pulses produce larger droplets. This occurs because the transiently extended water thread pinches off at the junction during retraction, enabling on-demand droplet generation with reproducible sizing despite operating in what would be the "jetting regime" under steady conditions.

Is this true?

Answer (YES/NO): YES